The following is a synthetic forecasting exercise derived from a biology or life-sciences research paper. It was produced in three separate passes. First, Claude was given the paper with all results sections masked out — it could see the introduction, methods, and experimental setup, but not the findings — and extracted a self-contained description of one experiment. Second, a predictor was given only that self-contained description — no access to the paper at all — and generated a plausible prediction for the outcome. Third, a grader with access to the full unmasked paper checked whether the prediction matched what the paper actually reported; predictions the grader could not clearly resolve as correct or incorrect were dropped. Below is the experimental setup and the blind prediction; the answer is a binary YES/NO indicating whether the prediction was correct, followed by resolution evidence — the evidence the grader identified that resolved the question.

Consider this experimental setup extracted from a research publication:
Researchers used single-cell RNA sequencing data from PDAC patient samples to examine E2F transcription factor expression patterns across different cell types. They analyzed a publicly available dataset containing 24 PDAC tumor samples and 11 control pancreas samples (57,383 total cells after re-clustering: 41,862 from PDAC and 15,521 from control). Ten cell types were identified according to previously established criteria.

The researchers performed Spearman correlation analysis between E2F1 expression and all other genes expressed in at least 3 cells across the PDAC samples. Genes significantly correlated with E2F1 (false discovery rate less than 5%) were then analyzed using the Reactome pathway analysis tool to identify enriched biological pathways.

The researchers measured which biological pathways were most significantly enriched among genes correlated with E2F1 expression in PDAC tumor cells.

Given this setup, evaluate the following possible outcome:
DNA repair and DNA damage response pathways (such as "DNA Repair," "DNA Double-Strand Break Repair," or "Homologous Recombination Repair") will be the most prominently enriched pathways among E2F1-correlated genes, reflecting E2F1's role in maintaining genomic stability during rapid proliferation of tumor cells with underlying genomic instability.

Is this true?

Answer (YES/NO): NO